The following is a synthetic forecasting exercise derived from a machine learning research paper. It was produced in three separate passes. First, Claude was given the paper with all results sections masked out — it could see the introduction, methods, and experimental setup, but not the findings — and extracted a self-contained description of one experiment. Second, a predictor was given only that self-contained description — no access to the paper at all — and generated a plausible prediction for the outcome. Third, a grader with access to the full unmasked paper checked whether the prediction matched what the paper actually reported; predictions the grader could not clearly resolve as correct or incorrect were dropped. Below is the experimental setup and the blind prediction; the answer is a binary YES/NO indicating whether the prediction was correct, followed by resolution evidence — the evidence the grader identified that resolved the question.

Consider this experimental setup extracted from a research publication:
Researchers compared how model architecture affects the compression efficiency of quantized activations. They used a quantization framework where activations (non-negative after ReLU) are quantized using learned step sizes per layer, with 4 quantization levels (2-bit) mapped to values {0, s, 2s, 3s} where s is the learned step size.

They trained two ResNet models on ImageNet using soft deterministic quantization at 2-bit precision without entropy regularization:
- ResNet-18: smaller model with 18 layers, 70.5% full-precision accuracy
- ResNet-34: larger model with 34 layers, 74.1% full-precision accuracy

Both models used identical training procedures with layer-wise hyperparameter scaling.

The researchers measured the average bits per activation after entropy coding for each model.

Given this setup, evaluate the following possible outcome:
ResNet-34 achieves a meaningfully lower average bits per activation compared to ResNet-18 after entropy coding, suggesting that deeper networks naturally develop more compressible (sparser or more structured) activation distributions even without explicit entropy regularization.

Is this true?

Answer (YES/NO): NO